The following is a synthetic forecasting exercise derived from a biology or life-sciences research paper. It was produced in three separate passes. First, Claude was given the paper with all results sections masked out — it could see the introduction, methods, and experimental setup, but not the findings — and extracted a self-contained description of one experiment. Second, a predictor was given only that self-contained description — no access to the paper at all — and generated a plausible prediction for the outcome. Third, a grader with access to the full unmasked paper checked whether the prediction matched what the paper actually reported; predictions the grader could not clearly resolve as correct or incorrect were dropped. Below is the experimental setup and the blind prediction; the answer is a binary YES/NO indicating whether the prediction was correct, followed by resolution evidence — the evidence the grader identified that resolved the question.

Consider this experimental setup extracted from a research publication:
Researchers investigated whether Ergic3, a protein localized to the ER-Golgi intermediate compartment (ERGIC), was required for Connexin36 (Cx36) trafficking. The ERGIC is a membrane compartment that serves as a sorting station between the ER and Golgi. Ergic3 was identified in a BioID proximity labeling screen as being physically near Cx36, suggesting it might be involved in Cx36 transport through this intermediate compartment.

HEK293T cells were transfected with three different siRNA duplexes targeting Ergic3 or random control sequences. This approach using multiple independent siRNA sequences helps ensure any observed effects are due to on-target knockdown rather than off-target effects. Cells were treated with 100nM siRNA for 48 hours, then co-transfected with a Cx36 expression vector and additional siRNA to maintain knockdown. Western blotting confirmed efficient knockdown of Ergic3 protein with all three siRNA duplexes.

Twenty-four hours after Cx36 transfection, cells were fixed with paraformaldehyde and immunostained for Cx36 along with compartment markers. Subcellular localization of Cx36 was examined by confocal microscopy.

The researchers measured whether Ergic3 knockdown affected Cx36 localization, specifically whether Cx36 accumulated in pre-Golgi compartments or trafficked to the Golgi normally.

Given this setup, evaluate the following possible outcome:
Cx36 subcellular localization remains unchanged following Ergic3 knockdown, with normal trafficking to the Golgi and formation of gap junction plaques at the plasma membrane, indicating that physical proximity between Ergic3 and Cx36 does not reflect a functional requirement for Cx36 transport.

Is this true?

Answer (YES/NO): YES